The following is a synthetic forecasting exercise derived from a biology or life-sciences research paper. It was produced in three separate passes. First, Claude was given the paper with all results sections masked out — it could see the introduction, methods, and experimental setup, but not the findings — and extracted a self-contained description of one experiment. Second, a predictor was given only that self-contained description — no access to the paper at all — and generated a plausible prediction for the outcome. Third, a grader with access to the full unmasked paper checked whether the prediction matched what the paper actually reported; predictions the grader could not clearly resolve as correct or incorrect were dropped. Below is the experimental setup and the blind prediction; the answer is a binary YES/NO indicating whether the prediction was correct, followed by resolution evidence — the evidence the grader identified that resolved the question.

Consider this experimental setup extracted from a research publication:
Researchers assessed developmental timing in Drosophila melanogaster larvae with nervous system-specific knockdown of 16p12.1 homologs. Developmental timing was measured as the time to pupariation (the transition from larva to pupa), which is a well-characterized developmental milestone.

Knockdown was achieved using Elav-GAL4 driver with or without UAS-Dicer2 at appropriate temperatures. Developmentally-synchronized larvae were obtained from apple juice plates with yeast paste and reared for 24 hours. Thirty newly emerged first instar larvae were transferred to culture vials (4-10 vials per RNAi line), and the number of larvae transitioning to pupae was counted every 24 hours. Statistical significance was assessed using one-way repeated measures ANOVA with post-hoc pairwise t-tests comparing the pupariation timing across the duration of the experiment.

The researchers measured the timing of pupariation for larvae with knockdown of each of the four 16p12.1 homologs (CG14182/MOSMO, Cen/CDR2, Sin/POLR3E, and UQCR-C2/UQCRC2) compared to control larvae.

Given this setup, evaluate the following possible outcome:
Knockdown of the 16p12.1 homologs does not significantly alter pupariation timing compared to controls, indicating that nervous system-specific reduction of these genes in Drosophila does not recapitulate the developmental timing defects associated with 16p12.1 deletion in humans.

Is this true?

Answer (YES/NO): NO